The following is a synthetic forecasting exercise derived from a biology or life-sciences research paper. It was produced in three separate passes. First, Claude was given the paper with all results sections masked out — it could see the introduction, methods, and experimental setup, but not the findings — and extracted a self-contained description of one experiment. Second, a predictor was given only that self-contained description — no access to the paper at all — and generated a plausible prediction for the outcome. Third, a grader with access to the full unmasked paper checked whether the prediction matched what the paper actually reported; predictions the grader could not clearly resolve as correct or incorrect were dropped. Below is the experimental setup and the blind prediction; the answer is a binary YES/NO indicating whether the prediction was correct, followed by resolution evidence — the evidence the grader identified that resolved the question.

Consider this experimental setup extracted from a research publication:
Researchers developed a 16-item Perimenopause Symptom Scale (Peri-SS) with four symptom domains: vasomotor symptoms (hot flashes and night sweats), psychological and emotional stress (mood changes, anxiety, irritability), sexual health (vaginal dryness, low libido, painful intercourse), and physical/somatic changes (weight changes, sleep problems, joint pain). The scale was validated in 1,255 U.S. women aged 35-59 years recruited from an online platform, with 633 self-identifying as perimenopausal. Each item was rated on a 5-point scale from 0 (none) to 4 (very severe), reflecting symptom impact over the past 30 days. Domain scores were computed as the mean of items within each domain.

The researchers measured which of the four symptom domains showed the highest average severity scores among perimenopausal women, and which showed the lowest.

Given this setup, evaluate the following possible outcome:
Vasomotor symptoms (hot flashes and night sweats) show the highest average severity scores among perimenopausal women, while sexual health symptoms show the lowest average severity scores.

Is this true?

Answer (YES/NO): NO